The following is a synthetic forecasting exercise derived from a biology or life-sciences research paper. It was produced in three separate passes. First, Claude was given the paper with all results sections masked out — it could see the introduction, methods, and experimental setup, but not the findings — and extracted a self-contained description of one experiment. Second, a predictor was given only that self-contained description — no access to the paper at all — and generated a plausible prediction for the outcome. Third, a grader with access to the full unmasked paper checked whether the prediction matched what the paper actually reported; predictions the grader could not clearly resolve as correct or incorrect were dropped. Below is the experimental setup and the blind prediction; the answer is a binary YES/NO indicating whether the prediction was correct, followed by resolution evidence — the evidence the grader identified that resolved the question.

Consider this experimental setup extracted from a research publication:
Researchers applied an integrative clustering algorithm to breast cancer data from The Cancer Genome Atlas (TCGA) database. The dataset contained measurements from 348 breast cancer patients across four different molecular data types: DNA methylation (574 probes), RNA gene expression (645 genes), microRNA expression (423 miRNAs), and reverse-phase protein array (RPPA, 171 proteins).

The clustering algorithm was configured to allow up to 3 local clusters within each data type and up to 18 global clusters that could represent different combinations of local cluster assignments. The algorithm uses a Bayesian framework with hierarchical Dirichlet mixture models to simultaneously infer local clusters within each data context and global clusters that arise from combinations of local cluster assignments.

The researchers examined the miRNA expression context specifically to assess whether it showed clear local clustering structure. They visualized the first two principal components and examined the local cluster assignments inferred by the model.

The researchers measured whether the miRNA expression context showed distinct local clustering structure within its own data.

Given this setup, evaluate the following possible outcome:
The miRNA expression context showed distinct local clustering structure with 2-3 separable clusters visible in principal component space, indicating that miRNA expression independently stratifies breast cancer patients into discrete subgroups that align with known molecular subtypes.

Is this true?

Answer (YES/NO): NO